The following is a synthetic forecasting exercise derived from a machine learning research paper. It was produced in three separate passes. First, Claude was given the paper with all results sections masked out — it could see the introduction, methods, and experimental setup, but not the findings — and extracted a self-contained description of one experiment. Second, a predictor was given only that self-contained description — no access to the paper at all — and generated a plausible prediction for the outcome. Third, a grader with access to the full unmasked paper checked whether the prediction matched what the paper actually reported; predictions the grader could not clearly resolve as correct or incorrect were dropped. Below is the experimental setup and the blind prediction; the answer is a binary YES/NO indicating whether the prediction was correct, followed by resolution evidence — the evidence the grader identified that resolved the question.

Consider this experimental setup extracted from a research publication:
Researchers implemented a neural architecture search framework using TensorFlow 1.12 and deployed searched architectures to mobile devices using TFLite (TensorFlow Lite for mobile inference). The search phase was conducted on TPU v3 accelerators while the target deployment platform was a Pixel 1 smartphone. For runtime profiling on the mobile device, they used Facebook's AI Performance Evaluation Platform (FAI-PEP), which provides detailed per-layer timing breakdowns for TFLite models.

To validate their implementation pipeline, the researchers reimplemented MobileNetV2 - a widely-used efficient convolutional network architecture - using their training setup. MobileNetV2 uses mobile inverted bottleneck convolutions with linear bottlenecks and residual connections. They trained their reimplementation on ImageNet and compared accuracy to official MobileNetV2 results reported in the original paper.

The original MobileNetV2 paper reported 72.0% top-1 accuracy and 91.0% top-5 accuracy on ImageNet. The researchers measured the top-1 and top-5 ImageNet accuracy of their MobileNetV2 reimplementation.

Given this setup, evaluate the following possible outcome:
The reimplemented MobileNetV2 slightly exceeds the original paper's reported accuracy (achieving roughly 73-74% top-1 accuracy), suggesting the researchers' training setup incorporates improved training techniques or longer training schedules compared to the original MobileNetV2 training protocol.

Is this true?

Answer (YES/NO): YES